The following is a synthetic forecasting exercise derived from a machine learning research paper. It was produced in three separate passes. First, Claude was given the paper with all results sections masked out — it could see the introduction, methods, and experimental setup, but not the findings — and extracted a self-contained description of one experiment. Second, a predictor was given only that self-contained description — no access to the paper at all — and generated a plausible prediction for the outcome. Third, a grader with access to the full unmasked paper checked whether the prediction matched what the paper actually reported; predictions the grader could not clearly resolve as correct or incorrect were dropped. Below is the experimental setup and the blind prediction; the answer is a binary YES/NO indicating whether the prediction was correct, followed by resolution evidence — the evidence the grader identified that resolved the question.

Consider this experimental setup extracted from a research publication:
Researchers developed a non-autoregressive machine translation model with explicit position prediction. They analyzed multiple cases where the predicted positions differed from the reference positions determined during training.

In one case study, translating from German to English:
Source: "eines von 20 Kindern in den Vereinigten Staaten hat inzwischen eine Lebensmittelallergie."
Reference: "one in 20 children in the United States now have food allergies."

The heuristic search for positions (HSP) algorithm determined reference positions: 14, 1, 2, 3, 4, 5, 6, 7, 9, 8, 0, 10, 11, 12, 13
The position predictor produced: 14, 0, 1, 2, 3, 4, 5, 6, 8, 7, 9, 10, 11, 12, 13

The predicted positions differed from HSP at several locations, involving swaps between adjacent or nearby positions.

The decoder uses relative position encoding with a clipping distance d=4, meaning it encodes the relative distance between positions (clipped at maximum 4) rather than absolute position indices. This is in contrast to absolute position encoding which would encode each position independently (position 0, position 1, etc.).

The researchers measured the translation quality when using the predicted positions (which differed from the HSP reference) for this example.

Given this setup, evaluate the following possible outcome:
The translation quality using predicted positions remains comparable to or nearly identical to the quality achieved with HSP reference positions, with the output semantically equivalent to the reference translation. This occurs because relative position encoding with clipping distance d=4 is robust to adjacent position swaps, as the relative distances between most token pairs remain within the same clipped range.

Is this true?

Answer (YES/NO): NO